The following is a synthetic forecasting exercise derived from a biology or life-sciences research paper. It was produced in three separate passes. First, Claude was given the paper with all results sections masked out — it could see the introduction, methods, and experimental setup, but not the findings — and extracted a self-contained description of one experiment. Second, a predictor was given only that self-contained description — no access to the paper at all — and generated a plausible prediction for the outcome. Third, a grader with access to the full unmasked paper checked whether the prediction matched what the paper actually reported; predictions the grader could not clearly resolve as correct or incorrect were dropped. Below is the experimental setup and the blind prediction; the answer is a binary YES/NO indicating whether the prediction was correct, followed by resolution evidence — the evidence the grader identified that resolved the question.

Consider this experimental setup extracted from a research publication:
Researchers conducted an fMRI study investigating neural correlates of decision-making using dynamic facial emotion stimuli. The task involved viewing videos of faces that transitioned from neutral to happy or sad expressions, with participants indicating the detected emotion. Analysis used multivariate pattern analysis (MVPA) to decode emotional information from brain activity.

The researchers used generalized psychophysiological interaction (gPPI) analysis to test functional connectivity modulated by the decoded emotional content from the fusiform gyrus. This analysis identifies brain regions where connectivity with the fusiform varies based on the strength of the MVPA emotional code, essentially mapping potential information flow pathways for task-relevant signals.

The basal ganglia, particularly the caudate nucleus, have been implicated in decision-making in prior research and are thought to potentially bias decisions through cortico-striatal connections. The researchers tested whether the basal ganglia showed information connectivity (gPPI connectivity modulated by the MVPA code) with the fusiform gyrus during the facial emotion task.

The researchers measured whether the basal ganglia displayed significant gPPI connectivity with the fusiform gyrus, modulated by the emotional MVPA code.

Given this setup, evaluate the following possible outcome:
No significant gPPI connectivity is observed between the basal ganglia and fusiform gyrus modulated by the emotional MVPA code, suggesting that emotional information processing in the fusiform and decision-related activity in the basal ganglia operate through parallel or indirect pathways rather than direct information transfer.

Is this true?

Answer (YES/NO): YES